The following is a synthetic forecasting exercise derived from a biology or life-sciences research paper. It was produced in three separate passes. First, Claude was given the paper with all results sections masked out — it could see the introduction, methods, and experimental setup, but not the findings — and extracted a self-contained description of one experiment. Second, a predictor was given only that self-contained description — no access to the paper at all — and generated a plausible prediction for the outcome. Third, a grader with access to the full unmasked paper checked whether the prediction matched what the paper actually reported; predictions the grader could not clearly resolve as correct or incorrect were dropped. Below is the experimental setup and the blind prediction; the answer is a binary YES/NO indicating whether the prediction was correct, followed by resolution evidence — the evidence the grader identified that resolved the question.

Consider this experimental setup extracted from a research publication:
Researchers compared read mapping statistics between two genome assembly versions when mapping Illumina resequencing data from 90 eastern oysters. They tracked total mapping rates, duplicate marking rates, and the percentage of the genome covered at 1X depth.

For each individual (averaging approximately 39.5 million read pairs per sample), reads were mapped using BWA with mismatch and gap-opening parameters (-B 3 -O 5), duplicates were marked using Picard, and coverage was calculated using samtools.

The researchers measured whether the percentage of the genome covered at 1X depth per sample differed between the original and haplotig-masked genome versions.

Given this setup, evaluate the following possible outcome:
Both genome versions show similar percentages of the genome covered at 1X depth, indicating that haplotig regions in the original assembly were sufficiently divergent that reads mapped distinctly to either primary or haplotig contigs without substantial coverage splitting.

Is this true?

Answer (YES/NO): NO